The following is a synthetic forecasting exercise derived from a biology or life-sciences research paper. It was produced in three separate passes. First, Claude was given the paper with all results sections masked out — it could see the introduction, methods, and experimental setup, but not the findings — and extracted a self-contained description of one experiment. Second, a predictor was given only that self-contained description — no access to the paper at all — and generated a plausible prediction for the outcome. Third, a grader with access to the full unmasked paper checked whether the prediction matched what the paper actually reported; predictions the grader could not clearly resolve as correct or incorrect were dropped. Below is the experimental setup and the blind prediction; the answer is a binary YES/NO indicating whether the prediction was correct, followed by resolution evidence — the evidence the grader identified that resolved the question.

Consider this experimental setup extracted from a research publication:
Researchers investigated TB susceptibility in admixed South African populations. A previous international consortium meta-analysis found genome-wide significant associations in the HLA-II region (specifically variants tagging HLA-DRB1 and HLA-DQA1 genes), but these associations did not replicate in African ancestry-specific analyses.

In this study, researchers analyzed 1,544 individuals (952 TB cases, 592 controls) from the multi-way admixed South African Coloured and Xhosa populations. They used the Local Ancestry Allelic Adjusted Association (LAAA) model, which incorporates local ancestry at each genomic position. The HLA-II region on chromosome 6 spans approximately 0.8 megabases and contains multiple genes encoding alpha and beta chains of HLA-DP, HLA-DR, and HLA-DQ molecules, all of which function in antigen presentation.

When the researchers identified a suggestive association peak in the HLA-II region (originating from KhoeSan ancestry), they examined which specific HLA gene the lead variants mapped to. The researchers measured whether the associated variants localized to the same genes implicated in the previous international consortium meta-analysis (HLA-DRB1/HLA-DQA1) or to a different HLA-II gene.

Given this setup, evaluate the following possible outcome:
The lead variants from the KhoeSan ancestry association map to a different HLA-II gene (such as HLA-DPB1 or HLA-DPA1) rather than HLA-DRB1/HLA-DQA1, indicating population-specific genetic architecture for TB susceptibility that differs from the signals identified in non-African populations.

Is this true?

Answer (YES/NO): YES